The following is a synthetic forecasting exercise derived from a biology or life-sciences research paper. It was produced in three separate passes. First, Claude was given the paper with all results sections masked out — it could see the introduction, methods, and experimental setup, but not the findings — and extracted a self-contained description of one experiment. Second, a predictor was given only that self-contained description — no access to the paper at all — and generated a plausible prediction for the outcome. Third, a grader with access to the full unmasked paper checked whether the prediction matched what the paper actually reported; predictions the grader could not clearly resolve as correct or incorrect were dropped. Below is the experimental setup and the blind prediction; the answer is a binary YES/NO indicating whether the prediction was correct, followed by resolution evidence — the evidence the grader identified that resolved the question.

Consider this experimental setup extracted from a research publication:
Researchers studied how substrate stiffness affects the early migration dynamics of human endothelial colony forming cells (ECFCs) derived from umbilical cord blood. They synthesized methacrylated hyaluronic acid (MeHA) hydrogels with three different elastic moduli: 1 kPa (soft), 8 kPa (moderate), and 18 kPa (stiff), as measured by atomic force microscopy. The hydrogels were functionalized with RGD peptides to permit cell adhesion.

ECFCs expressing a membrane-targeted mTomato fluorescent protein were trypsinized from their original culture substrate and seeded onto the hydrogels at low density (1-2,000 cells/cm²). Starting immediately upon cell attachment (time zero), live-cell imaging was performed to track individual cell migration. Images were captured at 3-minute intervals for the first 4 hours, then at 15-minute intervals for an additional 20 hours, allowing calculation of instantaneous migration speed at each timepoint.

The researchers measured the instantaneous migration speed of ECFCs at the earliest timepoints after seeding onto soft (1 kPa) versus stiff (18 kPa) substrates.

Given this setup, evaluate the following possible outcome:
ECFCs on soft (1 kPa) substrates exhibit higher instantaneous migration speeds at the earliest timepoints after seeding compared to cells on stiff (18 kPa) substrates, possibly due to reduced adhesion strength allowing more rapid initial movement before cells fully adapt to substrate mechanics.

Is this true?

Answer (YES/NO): YES